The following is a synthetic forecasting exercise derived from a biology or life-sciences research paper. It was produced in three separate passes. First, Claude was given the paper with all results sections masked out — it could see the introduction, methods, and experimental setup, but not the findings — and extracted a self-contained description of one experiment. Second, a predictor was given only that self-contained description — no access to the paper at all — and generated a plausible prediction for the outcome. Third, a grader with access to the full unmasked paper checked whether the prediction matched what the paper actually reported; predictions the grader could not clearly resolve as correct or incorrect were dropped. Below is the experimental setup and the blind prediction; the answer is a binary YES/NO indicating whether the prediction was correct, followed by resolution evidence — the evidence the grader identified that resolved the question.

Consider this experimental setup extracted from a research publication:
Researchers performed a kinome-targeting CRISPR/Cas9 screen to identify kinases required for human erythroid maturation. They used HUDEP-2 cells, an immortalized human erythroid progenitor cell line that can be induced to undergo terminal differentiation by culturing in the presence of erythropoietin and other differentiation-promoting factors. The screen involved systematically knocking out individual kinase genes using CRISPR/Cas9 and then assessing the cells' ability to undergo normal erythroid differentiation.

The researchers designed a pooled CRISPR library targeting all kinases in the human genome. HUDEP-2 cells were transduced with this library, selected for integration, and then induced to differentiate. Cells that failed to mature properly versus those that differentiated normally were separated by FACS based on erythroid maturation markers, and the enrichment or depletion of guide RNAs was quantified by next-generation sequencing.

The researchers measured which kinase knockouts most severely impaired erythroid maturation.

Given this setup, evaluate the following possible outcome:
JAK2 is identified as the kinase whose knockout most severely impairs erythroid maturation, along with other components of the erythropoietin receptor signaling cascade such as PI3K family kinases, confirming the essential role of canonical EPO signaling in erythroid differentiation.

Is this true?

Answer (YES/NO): NO